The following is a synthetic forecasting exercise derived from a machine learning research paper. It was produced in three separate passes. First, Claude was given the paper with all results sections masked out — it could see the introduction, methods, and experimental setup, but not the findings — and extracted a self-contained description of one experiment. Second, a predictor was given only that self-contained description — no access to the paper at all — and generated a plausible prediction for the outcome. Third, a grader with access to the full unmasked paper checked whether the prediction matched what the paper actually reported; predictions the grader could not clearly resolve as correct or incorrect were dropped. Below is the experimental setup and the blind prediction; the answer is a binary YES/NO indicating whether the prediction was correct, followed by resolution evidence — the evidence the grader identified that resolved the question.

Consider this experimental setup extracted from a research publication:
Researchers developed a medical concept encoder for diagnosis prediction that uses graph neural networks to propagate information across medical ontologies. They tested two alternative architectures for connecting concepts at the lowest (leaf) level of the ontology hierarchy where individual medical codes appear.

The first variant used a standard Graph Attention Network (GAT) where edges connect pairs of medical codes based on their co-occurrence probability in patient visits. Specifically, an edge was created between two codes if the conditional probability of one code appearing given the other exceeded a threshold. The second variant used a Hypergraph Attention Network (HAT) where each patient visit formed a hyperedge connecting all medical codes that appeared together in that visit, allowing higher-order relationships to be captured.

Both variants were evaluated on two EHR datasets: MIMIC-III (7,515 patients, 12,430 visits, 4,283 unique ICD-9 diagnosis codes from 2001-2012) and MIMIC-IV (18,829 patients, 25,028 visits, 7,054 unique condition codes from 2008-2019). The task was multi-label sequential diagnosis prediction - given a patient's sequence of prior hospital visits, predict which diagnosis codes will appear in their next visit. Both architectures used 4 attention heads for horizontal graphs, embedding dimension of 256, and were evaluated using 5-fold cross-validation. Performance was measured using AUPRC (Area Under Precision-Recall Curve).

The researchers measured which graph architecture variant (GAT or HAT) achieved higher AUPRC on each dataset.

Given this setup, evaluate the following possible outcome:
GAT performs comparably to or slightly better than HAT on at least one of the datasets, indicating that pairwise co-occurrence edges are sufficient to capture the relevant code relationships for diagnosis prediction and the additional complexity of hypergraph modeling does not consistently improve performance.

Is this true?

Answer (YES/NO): YES